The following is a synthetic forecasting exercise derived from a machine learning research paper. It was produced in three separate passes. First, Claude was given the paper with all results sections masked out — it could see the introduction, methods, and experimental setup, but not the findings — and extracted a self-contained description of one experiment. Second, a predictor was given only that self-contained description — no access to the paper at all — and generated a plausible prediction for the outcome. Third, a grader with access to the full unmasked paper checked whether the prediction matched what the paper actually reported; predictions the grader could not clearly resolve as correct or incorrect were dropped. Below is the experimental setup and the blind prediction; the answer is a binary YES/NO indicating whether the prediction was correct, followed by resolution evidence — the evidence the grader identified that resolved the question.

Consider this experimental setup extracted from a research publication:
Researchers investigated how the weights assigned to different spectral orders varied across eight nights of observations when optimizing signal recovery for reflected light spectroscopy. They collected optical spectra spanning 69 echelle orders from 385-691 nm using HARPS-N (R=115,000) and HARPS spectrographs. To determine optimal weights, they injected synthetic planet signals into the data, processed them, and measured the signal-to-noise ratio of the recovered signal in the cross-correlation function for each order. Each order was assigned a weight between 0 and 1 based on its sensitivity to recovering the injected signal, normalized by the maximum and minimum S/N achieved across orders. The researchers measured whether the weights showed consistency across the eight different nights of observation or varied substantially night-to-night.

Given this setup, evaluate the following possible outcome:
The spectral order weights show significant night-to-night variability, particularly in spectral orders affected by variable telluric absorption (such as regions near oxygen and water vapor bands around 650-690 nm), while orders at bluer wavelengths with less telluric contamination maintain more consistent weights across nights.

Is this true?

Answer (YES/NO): NO